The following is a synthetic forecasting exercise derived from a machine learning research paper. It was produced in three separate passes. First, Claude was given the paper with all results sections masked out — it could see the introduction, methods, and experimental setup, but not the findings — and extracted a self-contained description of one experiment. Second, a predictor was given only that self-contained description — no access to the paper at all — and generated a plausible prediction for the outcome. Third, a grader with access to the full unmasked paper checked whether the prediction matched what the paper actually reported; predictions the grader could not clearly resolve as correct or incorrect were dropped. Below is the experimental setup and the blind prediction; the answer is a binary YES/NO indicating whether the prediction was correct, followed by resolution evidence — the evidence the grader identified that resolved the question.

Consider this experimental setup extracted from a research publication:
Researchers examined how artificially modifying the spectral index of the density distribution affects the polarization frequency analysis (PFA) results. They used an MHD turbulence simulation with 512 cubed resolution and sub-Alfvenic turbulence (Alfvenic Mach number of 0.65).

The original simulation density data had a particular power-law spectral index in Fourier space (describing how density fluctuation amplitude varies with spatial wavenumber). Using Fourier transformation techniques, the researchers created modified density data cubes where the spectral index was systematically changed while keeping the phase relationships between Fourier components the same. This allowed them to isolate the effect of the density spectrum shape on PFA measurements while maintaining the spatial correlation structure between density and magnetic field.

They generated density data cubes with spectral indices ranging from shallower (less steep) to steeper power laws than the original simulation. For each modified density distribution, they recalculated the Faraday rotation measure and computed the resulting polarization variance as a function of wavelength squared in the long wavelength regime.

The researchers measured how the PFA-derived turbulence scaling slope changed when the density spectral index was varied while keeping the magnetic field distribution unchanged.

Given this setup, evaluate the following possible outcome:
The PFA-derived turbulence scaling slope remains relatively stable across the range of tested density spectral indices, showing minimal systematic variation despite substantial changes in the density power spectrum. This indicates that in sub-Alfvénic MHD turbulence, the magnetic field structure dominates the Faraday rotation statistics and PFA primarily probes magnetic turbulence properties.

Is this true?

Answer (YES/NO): NO